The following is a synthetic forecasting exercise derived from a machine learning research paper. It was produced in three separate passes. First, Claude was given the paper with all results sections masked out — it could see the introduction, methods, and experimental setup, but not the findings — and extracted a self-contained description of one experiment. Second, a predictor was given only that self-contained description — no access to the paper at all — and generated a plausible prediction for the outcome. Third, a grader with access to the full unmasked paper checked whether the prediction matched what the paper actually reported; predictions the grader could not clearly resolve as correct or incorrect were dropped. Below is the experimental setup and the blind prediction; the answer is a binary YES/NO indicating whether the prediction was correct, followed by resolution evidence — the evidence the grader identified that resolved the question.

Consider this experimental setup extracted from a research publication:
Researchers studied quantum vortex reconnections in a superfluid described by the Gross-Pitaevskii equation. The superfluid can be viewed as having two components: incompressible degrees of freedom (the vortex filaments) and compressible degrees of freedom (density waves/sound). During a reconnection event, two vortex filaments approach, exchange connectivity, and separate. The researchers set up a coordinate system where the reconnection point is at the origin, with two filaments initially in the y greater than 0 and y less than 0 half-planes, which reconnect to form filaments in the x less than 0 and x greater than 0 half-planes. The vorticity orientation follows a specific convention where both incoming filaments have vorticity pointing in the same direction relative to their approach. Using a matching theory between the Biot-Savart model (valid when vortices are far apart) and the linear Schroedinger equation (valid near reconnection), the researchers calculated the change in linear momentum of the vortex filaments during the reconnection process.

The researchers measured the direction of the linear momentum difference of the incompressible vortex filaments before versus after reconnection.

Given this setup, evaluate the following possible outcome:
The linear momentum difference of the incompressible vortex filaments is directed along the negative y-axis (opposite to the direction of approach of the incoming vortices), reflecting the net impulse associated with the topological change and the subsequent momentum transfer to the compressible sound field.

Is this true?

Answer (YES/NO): NO